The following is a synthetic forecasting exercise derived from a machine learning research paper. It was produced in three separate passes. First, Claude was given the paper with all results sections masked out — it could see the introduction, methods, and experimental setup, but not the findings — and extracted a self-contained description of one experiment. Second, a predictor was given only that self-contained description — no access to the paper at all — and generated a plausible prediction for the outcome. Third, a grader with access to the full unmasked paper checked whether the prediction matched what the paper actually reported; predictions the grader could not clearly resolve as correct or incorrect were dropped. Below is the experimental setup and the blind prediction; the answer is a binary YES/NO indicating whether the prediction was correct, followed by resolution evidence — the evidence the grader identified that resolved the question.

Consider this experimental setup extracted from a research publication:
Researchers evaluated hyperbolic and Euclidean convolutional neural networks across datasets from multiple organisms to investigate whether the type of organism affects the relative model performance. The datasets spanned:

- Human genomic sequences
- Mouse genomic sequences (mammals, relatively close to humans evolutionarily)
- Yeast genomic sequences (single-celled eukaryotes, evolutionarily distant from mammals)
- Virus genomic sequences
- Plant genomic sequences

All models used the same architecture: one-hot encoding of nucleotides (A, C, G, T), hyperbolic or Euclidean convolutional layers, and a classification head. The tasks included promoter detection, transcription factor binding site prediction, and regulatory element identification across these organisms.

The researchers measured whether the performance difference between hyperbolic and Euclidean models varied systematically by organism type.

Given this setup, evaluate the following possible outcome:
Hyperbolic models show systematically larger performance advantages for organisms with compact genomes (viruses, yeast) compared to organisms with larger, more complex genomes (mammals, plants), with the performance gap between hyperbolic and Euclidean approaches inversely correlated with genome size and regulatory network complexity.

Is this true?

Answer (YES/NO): NO